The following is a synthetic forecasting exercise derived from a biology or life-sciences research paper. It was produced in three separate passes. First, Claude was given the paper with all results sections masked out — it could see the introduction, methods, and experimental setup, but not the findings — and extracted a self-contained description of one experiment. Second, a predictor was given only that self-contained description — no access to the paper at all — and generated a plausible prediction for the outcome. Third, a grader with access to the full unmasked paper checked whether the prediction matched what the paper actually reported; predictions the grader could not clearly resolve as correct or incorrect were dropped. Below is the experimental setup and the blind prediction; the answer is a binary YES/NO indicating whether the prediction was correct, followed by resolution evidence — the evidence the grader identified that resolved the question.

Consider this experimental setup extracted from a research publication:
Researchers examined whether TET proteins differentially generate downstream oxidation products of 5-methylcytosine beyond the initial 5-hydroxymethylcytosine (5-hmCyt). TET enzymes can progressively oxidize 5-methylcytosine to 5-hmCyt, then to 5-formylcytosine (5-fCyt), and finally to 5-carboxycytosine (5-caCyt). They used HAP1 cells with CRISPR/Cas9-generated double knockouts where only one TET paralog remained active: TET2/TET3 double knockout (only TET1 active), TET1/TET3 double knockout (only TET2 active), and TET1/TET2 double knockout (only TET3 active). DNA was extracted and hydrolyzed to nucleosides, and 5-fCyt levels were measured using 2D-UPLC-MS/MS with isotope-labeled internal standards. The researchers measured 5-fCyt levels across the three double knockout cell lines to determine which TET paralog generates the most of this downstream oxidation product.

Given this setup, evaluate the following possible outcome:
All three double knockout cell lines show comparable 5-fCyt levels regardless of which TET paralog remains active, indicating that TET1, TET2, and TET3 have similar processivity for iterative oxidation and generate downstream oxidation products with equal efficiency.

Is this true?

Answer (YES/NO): NO